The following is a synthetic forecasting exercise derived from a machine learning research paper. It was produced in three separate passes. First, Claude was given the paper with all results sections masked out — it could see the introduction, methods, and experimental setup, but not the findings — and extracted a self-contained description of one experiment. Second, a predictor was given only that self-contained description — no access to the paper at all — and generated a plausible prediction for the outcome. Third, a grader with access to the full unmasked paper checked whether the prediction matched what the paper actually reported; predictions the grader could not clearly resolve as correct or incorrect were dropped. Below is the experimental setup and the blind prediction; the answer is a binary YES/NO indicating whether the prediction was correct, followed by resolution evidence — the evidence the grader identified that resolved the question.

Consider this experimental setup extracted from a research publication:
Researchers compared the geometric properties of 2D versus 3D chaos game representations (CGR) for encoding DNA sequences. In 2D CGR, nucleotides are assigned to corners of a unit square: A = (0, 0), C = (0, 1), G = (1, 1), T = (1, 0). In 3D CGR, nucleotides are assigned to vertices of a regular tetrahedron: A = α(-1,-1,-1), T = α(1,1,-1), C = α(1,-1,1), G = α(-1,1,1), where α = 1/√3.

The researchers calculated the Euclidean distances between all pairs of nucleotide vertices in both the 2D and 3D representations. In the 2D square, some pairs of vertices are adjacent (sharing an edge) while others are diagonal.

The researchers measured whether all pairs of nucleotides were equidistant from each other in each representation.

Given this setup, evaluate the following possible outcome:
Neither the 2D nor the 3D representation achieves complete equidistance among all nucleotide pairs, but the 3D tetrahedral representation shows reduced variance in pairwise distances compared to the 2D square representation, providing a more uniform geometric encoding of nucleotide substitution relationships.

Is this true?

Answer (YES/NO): NO